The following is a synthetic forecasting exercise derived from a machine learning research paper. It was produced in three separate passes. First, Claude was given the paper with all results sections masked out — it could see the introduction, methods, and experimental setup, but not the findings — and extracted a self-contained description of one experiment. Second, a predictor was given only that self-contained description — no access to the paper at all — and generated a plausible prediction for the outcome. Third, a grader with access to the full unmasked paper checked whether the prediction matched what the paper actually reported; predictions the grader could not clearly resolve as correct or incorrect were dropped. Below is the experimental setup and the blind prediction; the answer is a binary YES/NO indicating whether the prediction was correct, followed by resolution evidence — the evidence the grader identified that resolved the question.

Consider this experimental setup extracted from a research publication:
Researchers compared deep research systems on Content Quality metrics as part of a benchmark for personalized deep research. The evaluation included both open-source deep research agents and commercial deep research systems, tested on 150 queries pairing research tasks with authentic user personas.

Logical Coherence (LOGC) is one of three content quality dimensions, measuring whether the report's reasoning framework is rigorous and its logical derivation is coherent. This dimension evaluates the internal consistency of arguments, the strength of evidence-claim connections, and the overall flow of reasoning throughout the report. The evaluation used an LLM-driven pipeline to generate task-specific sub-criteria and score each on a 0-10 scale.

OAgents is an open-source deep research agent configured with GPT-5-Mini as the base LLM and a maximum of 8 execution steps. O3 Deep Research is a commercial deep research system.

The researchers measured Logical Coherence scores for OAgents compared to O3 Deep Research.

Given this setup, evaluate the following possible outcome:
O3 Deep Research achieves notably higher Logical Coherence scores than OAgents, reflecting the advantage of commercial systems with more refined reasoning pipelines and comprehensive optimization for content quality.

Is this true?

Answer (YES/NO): NO